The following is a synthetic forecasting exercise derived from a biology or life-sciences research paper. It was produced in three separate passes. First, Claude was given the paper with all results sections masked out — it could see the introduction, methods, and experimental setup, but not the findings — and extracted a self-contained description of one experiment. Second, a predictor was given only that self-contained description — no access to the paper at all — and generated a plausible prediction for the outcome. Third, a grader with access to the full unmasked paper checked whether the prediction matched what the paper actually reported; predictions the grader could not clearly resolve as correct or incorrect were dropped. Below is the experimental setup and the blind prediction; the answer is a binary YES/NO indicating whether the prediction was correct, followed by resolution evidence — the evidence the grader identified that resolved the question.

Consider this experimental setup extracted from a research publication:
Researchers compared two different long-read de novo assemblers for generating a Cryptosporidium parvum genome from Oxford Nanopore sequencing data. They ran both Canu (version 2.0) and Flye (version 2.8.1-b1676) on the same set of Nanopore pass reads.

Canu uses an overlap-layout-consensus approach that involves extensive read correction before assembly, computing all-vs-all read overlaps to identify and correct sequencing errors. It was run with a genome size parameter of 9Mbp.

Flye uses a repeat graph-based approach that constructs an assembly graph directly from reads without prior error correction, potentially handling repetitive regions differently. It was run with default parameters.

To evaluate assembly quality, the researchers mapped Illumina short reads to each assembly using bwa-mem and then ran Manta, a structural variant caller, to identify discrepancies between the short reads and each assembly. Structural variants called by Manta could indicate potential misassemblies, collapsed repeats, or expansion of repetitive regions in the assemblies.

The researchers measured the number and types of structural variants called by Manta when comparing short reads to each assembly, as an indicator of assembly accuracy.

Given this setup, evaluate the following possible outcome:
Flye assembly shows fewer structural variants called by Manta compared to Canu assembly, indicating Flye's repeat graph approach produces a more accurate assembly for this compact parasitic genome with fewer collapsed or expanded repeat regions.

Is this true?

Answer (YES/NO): NO